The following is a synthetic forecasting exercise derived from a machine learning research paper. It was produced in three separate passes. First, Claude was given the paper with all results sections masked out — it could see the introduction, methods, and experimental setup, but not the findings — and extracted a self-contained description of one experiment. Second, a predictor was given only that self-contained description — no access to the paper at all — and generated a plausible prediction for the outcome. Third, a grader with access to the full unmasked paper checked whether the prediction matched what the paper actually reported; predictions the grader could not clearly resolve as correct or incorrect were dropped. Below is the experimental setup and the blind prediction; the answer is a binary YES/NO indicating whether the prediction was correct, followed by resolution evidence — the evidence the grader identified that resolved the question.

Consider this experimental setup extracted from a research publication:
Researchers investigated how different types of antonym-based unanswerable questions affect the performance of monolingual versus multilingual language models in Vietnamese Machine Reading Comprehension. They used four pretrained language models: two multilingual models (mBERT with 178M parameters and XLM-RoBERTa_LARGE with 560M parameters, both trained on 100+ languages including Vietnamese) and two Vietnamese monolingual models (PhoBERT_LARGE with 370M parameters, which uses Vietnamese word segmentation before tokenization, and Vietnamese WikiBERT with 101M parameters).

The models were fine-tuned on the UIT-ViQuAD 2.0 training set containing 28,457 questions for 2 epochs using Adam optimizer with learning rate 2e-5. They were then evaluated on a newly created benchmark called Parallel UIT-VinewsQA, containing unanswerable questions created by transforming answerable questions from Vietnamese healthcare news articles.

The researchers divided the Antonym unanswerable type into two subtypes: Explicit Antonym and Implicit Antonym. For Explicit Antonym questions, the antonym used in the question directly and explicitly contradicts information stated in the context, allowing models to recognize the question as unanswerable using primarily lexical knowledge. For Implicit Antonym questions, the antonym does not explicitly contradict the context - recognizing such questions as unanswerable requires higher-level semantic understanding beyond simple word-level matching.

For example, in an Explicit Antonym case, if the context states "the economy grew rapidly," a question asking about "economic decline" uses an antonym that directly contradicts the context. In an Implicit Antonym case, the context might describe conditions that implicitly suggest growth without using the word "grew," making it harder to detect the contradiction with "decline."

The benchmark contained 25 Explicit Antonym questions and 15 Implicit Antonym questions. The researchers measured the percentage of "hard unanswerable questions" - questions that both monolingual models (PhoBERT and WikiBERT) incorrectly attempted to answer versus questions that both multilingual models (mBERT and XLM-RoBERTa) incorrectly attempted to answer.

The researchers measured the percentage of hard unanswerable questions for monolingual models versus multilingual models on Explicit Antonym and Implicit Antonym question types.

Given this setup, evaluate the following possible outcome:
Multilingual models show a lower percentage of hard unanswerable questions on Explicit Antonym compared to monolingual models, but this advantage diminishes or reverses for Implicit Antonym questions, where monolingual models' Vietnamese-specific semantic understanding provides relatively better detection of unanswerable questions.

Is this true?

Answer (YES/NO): NO